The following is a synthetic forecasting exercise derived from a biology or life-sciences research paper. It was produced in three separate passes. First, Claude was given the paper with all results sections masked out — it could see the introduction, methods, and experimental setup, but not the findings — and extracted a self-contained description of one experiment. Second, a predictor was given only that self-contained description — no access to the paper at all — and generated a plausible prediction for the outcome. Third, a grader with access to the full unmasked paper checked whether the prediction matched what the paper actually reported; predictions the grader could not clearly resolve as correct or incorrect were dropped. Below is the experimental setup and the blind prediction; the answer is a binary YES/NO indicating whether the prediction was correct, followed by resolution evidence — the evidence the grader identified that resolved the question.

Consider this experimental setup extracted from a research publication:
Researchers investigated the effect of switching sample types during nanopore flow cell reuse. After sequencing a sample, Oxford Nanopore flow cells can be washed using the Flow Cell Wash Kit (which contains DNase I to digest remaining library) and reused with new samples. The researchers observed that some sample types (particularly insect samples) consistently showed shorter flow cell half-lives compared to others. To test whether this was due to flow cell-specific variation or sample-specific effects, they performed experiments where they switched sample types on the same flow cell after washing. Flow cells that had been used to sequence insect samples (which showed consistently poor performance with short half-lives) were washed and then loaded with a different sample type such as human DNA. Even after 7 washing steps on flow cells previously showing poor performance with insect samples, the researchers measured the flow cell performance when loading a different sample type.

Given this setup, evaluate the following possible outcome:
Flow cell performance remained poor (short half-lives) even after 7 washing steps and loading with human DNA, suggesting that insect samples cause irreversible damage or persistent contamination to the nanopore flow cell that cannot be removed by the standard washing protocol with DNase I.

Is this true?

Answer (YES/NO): NO